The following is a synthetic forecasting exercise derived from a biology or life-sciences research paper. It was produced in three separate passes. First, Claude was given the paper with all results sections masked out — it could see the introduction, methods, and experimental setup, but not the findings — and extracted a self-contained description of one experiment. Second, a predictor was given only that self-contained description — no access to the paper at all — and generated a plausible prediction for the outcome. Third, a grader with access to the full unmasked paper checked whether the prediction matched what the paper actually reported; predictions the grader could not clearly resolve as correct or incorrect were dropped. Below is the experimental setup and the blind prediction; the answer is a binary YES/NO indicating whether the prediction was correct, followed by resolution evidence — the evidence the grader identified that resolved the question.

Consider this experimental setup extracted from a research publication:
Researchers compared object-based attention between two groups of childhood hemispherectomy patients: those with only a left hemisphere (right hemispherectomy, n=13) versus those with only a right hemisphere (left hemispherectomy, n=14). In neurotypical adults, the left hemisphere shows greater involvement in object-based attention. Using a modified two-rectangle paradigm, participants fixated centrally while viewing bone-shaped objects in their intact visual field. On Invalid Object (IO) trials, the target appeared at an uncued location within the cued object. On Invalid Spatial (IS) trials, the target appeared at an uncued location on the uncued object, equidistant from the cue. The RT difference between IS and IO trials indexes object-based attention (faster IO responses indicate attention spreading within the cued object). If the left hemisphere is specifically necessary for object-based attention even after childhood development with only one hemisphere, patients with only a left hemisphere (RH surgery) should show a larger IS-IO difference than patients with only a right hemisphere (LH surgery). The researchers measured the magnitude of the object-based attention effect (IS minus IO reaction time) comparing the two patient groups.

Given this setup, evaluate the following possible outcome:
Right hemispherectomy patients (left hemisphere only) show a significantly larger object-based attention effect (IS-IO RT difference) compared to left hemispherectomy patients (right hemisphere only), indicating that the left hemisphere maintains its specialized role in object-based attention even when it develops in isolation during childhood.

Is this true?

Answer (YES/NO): NO